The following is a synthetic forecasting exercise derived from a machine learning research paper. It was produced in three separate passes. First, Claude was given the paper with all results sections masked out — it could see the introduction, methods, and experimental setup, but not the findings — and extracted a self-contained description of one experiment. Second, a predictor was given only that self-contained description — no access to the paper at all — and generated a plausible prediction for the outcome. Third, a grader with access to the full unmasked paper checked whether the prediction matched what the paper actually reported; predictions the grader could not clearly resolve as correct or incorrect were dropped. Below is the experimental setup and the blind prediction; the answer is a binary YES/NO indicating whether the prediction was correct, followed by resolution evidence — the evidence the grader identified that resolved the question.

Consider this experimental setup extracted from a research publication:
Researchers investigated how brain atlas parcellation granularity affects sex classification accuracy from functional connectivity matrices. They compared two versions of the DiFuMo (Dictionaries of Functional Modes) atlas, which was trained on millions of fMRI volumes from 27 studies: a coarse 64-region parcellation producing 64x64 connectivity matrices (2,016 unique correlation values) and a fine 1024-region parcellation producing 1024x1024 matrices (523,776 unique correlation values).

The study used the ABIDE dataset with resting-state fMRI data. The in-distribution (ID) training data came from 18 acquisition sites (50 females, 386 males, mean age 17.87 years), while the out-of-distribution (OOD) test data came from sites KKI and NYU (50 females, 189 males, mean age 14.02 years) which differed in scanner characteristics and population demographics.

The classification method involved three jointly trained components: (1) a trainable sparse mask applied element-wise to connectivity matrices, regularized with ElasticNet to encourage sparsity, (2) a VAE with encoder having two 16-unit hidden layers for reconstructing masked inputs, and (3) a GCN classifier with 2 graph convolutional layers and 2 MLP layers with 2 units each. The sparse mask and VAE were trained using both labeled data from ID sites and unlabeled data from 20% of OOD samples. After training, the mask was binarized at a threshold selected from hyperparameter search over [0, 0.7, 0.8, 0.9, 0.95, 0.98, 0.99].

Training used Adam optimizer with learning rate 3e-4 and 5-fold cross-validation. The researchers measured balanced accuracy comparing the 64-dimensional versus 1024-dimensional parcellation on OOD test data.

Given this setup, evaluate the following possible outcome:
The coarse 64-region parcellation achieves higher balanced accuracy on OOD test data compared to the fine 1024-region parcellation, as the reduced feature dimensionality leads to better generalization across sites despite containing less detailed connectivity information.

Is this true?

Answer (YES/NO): NO